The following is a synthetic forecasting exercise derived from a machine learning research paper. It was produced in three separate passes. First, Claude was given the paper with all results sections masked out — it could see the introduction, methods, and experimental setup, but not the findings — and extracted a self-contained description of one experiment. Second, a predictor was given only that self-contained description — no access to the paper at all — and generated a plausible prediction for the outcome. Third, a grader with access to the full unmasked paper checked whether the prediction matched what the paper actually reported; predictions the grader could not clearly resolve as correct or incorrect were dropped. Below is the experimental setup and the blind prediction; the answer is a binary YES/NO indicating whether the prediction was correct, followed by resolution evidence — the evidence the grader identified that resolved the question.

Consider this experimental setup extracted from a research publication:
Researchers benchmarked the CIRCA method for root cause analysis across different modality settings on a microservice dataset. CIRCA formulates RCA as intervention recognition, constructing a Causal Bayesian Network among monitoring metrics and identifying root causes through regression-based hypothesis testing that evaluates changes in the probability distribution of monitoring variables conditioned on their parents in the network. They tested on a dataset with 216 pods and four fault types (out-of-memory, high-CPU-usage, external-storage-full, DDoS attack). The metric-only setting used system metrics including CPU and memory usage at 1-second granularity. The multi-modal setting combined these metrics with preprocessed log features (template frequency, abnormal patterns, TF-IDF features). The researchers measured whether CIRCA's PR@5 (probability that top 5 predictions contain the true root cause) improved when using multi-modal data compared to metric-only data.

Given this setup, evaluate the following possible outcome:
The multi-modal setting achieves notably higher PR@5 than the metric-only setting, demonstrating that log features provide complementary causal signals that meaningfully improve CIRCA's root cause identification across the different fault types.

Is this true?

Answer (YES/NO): NO